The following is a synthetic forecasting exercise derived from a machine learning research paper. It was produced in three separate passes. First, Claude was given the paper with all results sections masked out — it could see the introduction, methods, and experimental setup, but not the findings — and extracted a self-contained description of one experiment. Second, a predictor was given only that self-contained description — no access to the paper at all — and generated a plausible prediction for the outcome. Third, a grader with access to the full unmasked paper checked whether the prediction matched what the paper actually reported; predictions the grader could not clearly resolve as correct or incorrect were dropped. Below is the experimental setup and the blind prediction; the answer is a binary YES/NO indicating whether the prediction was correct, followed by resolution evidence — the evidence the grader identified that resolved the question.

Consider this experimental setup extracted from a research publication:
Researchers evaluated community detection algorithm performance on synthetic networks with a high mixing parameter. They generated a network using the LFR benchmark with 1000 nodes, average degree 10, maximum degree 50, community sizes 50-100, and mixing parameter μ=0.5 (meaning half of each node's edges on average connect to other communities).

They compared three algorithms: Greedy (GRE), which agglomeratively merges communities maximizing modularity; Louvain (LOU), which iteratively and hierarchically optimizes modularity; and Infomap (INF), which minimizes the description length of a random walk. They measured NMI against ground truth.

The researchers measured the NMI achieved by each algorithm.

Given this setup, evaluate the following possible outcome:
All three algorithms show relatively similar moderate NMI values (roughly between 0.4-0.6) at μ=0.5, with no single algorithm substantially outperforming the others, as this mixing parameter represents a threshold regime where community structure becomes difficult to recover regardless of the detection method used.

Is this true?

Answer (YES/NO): NO